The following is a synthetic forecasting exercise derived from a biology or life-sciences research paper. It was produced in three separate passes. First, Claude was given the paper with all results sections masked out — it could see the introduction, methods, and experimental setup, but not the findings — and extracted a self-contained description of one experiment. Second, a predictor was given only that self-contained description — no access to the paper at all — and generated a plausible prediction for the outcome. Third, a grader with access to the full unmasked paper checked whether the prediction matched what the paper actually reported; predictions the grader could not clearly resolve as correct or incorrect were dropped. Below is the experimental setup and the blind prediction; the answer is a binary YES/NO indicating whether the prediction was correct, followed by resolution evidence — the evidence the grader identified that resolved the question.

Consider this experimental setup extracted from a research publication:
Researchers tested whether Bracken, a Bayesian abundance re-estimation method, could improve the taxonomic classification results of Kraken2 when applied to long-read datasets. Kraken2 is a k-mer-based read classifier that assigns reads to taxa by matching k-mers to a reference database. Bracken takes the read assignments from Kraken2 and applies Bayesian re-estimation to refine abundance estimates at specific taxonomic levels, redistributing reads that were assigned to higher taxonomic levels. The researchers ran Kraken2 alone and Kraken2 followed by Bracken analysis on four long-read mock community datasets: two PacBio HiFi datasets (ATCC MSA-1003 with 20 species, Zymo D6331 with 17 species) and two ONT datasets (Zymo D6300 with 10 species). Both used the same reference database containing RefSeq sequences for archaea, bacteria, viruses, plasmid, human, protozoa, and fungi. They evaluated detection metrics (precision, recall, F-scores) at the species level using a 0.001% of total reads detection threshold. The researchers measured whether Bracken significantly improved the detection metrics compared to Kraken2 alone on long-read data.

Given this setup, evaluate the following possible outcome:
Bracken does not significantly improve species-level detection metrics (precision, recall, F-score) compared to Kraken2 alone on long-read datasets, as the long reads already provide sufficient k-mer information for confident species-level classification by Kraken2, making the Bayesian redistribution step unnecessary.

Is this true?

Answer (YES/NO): YES